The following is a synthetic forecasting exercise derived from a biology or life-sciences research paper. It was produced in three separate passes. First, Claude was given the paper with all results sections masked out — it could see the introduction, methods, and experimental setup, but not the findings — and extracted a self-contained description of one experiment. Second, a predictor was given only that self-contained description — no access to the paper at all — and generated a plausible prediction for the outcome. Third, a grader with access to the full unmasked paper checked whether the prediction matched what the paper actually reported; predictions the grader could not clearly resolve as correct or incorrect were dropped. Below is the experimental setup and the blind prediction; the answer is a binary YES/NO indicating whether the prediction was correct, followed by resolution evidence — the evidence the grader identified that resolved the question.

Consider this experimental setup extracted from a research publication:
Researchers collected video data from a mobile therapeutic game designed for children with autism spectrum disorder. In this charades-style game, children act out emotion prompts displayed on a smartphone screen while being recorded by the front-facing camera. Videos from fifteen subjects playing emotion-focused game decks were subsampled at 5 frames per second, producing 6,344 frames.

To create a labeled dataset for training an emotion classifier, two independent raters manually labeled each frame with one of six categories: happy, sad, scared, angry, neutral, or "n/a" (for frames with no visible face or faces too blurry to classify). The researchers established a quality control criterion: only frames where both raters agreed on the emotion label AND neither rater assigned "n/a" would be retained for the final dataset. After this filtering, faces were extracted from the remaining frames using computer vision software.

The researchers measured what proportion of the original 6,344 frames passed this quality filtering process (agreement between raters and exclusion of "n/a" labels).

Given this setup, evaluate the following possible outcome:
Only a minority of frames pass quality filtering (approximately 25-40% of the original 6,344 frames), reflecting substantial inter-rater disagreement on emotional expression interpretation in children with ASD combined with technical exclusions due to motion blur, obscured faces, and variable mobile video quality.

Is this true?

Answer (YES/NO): NO